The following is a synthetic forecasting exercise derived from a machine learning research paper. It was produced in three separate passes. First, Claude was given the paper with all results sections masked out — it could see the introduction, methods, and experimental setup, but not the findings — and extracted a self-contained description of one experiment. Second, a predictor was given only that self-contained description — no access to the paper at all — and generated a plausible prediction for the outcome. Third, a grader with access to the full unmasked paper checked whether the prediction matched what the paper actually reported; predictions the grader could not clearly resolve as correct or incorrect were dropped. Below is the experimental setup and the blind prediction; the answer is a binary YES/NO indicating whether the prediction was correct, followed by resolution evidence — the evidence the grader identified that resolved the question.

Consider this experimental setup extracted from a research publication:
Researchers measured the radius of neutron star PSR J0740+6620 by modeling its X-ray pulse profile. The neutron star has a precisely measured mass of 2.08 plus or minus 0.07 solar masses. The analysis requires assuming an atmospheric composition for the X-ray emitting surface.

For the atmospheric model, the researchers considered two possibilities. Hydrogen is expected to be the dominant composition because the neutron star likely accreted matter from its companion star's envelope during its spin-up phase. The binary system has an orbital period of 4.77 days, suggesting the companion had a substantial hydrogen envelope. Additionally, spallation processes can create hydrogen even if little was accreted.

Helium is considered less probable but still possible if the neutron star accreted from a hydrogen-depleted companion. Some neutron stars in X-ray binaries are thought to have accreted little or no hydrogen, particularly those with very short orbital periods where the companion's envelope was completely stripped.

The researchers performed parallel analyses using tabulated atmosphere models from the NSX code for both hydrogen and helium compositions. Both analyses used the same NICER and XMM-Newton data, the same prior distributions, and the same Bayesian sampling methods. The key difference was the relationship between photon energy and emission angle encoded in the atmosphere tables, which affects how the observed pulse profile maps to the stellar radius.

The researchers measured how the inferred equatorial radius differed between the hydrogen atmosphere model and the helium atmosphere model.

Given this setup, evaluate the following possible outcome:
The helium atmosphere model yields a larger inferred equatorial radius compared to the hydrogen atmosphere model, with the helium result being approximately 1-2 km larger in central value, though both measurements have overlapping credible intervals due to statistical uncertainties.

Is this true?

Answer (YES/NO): NO